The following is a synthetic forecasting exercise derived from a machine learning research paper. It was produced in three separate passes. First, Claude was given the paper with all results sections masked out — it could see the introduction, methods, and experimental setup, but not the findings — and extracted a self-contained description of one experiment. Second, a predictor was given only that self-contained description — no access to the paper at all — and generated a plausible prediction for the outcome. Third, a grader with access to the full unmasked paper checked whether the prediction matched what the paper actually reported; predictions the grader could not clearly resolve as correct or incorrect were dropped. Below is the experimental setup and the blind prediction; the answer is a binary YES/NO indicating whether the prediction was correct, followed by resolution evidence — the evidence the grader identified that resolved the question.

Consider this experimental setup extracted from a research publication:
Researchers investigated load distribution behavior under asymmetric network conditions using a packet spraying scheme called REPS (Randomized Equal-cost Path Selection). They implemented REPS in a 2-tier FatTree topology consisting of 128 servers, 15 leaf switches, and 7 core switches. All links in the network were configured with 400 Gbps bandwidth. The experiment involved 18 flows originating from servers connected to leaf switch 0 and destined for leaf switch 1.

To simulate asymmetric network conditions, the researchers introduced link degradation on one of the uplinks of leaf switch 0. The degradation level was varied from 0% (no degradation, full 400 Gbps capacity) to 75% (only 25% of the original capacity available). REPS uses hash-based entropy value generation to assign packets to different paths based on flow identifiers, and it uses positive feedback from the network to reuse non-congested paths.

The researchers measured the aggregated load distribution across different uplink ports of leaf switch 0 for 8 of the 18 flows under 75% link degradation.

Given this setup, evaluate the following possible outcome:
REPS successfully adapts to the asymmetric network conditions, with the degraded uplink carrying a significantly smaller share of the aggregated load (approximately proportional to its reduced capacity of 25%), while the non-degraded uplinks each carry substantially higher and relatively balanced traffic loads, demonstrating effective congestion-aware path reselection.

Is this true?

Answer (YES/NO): NO